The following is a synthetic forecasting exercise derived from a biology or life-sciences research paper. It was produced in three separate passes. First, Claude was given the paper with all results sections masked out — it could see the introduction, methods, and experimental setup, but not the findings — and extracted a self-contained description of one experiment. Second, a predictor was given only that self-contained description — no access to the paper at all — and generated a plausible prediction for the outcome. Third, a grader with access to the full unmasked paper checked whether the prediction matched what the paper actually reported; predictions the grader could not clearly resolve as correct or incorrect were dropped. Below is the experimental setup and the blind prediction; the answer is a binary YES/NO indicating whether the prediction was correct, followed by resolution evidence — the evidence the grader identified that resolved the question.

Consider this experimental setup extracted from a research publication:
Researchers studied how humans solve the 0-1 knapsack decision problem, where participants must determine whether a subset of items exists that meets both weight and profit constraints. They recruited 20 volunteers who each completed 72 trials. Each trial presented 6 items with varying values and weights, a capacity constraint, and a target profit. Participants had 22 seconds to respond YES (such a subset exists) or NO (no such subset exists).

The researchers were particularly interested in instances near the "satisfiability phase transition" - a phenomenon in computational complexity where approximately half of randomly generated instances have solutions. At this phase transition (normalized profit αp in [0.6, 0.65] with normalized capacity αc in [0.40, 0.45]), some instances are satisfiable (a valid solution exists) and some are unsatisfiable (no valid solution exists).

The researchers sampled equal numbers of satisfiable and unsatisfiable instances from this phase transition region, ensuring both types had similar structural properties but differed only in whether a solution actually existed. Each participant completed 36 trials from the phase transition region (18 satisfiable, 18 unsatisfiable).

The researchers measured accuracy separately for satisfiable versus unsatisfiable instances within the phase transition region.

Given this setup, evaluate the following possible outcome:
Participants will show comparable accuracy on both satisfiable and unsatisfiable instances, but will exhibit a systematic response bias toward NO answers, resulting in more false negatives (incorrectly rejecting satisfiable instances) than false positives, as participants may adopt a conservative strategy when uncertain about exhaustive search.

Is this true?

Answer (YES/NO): NO